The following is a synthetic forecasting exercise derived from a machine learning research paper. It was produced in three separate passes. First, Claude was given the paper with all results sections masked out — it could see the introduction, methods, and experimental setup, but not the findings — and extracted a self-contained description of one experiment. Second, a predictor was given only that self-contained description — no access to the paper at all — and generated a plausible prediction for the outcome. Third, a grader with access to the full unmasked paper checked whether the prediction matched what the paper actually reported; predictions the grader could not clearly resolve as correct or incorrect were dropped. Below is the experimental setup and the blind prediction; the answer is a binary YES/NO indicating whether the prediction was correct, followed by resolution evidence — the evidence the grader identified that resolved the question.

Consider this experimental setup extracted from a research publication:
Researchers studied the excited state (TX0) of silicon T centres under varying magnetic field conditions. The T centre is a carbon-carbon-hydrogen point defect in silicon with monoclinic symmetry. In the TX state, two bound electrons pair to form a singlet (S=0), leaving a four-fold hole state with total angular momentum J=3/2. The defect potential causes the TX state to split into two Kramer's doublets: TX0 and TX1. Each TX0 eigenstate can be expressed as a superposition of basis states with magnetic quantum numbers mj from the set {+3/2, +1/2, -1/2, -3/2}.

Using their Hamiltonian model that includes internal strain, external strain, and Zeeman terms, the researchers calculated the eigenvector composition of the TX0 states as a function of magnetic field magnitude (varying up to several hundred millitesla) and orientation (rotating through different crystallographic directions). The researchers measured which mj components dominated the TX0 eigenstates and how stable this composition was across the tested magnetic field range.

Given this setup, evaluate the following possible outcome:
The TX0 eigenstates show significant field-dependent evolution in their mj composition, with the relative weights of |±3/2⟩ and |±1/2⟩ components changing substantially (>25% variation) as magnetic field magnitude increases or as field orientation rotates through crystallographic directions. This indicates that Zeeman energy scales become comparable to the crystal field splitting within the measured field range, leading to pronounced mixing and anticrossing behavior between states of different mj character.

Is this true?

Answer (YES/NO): NO